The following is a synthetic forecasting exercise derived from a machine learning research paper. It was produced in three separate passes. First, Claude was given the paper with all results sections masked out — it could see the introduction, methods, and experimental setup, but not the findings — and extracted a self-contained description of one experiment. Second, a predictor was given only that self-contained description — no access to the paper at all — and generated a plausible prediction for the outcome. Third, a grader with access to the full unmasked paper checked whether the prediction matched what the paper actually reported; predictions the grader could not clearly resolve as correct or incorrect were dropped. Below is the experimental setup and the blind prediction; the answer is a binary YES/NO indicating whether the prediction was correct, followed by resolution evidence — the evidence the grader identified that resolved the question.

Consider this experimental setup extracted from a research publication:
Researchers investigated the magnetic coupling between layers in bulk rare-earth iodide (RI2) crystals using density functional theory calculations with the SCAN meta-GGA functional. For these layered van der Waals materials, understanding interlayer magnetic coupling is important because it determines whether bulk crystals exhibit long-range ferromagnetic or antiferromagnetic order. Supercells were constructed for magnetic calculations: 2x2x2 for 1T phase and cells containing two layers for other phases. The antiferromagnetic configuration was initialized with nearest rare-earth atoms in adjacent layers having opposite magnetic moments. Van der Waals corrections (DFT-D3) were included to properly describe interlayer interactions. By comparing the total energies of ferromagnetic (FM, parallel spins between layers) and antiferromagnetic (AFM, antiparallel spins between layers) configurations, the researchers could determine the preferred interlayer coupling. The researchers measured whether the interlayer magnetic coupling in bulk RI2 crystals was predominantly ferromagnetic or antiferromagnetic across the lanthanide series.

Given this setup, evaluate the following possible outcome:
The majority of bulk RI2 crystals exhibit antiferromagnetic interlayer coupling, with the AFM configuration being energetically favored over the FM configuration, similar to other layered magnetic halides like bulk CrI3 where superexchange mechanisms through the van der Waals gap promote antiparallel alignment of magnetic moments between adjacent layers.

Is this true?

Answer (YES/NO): NO